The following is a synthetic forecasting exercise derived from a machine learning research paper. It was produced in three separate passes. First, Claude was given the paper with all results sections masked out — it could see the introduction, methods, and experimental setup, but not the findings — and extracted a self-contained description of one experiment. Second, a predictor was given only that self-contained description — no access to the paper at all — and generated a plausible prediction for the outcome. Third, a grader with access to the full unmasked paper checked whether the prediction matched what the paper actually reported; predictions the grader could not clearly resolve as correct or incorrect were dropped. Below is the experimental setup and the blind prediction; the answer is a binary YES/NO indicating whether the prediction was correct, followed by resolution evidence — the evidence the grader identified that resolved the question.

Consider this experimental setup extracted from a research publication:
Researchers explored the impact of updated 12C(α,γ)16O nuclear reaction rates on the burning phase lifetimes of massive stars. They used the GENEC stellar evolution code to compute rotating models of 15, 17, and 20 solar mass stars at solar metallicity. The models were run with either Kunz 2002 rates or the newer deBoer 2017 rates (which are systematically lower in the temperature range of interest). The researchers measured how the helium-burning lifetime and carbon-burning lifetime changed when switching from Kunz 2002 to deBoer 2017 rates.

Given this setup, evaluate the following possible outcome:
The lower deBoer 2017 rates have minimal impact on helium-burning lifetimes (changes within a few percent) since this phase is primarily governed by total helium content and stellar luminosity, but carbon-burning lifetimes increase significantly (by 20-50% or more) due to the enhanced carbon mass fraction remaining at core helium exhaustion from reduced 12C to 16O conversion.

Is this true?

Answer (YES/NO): NO